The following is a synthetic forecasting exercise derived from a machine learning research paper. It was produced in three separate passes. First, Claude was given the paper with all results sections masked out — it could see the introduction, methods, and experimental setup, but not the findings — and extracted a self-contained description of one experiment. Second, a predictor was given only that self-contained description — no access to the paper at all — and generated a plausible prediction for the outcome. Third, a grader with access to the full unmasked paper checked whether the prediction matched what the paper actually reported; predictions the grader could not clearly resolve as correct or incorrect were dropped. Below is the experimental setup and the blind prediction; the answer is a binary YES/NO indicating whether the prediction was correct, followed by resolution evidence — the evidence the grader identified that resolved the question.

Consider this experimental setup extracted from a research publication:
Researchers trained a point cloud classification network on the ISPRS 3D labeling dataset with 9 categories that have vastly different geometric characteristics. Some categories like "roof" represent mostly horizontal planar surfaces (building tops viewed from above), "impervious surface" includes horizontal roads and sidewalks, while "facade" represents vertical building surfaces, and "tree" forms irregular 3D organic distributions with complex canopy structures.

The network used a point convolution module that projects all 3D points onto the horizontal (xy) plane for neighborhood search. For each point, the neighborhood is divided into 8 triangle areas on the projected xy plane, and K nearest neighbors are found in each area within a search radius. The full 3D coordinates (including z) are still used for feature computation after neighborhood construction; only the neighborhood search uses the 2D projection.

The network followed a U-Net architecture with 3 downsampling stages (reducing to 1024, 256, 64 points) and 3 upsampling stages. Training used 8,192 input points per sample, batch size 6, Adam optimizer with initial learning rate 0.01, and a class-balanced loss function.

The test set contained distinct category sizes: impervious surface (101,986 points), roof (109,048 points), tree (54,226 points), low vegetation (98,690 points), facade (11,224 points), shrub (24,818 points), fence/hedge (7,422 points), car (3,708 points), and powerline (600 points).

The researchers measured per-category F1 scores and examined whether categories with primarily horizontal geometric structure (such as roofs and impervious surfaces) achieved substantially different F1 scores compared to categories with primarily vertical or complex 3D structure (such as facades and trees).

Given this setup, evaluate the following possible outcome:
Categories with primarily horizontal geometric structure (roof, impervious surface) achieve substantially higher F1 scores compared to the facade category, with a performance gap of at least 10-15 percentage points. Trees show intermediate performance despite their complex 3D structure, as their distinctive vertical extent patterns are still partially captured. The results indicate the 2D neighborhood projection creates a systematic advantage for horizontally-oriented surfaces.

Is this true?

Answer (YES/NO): NO